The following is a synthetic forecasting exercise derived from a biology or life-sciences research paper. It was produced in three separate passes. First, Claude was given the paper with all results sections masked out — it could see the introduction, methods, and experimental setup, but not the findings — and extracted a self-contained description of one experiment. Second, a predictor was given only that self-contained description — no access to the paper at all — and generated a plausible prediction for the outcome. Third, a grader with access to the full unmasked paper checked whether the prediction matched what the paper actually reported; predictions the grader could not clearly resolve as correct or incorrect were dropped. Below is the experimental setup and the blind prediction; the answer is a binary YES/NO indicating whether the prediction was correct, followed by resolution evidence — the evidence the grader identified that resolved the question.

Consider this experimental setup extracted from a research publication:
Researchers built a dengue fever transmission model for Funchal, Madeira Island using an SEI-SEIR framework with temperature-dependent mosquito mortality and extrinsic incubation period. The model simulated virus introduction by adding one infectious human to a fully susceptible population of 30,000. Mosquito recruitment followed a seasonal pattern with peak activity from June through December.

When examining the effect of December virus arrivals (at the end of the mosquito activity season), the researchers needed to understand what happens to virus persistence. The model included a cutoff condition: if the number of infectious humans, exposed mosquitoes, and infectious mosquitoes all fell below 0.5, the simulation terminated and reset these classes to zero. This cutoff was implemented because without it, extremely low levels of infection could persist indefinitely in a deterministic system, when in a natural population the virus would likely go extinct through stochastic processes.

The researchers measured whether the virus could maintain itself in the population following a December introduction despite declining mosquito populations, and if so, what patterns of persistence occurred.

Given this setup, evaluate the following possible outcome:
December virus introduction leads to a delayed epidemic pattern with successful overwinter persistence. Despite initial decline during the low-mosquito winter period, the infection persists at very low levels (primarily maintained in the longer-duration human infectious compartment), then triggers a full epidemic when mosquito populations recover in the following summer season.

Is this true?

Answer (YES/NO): YES